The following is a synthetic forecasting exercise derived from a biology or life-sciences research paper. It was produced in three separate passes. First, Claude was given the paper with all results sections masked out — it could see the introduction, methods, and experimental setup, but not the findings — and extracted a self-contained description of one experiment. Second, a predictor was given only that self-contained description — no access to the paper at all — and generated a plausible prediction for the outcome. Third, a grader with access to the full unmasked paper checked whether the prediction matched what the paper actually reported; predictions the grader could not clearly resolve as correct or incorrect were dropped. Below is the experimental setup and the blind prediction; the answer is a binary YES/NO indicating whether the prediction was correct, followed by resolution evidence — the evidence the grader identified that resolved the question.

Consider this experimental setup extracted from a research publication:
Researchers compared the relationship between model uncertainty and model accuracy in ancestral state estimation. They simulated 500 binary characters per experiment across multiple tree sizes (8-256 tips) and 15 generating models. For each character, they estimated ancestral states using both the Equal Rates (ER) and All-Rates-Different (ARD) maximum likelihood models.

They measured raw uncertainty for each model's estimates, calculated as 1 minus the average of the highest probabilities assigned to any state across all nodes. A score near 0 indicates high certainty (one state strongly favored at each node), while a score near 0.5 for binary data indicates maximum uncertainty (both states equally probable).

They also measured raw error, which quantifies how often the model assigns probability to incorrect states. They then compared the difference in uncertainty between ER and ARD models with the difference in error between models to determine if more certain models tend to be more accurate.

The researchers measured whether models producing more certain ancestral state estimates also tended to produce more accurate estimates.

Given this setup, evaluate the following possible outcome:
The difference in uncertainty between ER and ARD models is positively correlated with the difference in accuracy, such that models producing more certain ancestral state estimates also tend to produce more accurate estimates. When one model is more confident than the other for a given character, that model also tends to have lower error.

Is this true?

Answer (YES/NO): YES